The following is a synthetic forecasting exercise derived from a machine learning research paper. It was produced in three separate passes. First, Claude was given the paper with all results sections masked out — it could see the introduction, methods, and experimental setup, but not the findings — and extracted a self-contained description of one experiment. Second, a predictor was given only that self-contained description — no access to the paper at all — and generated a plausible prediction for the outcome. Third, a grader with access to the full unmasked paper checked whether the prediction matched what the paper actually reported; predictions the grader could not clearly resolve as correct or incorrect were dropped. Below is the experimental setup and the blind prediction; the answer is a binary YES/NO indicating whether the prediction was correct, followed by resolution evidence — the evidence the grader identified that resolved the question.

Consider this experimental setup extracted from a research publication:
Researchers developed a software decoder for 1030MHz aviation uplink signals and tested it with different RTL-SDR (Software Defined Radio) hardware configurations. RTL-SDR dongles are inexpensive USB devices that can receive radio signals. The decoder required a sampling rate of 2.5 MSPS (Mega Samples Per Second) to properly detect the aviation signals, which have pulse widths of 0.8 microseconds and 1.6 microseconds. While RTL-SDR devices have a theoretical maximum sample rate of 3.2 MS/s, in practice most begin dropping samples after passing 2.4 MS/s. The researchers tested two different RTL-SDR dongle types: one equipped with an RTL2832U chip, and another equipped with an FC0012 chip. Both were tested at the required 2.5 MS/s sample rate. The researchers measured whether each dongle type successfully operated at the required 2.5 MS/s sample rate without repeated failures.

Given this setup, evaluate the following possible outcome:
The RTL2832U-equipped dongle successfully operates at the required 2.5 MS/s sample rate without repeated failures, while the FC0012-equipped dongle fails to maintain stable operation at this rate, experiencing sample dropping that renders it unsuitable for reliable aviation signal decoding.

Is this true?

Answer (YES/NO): YES